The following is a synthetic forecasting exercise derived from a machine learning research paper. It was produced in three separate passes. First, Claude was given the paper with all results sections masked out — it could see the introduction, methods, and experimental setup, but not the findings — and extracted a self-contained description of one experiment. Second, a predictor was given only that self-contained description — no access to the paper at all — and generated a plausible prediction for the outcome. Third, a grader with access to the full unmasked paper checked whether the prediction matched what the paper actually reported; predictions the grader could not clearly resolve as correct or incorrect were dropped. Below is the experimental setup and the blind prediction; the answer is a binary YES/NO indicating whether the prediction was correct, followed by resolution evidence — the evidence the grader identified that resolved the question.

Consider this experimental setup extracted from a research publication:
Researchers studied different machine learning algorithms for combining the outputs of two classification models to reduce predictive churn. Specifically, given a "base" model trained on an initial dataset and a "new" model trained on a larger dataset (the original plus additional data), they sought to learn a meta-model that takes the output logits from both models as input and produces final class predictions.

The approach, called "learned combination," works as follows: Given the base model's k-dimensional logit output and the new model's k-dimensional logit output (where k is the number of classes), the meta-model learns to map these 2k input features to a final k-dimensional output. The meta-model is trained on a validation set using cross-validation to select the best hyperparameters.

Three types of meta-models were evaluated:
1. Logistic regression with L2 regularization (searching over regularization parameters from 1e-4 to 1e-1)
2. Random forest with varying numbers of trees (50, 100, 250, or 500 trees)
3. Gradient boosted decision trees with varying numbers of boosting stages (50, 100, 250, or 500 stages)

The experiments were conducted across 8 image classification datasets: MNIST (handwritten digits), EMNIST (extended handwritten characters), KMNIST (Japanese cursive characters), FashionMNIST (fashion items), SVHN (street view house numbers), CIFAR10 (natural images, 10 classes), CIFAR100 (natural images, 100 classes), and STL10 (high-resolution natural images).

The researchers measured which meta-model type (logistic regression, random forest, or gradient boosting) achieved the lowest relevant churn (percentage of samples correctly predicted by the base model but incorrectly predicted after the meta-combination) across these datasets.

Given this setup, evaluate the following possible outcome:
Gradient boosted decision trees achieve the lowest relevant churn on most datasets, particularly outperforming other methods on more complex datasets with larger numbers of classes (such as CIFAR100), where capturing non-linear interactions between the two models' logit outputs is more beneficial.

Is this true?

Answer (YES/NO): NO